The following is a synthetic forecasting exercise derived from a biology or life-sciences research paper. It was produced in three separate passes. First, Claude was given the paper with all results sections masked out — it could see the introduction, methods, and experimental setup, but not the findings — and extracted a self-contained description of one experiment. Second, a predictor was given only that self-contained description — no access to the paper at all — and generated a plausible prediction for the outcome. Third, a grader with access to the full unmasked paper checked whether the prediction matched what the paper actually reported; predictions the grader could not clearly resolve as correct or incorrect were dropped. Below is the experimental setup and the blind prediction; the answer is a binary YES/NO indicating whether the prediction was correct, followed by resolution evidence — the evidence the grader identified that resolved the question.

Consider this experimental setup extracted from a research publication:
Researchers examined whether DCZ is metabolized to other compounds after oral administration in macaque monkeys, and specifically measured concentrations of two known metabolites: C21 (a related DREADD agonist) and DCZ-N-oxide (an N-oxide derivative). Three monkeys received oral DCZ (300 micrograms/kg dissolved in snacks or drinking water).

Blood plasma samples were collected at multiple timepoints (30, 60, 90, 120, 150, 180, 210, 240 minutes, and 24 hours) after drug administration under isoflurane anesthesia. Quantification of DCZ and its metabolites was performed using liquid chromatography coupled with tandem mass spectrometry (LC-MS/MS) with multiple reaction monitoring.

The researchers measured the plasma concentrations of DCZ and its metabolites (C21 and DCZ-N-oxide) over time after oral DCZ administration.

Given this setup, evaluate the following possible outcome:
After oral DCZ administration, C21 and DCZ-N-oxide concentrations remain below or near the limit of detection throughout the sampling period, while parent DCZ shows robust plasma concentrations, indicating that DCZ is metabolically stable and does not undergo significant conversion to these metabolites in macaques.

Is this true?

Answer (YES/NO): YES